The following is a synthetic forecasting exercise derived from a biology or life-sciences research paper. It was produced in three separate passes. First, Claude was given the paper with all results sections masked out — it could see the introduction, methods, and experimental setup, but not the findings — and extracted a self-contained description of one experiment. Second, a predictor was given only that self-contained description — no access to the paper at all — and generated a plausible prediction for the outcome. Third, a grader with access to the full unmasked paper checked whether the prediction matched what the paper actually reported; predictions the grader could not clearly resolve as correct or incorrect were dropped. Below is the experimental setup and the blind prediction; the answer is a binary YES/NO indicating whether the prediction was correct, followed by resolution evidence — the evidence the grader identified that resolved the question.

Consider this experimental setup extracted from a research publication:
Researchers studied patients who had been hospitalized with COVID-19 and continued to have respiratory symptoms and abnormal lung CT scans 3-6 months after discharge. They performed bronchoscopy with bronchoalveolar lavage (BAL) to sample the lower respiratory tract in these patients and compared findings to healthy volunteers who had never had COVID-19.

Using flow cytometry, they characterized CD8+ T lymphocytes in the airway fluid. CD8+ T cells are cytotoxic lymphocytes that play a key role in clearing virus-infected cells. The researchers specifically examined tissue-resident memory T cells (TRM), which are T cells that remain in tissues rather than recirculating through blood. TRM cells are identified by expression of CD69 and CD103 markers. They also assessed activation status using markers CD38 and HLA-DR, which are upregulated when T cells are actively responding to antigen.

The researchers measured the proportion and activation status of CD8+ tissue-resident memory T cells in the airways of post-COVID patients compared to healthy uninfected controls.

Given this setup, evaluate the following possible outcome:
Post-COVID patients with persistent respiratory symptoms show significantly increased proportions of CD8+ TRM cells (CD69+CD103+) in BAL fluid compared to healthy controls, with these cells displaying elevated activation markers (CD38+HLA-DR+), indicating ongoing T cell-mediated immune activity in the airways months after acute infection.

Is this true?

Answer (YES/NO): NO